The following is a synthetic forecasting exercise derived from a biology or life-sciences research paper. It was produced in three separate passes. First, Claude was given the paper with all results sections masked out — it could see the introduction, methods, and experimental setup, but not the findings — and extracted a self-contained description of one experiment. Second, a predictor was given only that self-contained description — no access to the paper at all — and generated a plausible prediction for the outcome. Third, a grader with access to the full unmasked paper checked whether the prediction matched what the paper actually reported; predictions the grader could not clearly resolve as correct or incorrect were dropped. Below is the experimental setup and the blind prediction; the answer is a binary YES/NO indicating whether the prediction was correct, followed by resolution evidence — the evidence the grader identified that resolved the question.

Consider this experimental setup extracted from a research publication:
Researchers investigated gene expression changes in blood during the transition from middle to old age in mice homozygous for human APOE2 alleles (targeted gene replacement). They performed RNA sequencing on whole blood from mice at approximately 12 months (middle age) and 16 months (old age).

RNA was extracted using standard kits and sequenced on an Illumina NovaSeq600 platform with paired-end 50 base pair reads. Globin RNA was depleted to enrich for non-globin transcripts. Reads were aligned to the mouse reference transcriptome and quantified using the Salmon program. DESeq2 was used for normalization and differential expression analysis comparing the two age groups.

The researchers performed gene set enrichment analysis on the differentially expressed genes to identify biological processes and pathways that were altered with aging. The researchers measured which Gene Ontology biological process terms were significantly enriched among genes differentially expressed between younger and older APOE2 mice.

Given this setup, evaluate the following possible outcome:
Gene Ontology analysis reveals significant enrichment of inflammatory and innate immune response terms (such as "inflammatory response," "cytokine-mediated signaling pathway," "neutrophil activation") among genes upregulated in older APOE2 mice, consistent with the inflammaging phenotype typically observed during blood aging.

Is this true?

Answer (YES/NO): NO